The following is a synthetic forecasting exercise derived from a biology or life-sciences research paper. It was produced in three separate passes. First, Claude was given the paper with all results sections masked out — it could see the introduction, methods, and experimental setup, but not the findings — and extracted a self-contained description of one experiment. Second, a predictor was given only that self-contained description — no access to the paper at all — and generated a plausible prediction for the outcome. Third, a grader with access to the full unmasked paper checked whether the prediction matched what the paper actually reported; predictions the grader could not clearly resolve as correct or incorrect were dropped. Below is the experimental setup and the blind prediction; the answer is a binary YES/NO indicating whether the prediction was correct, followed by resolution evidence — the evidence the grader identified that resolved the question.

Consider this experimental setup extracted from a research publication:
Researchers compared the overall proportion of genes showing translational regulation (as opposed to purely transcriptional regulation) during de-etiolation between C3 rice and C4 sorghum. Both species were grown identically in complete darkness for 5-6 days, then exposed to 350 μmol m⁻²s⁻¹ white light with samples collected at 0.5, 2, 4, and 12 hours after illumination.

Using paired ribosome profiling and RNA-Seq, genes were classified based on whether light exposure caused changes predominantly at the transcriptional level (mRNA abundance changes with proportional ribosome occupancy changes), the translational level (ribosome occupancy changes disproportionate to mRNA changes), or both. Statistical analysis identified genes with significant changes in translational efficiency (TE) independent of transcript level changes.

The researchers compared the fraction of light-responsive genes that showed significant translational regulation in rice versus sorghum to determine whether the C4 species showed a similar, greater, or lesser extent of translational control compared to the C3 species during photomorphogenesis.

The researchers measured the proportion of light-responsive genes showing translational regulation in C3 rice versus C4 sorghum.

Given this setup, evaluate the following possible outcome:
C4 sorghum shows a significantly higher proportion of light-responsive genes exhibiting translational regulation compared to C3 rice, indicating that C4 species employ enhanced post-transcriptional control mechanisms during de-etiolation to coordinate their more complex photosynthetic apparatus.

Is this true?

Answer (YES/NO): NO